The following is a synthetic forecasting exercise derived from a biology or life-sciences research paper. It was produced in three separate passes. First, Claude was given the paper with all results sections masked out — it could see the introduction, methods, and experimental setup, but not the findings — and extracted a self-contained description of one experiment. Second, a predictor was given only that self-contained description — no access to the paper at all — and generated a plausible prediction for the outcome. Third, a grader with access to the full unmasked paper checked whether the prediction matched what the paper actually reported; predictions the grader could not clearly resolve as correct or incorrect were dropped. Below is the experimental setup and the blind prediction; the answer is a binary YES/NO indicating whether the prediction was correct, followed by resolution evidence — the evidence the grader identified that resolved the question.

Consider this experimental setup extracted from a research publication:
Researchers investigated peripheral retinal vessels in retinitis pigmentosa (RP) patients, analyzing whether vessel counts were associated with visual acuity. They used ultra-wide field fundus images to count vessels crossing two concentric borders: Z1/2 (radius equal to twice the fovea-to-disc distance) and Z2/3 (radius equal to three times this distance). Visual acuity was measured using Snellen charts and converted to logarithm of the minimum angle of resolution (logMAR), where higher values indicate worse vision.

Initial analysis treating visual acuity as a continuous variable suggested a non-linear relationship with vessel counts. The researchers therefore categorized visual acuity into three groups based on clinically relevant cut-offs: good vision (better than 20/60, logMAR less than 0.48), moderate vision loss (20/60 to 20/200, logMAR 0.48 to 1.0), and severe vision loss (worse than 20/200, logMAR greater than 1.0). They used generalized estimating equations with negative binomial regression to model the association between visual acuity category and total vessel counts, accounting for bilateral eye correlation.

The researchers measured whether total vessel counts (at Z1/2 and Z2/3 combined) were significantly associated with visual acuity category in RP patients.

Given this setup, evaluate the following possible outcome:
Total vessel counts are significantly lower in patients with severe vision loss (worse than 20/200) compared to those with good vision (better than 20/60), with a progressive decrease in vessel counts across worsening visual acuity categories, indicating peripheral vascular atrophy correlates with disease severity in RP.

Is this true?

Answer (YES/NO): NO